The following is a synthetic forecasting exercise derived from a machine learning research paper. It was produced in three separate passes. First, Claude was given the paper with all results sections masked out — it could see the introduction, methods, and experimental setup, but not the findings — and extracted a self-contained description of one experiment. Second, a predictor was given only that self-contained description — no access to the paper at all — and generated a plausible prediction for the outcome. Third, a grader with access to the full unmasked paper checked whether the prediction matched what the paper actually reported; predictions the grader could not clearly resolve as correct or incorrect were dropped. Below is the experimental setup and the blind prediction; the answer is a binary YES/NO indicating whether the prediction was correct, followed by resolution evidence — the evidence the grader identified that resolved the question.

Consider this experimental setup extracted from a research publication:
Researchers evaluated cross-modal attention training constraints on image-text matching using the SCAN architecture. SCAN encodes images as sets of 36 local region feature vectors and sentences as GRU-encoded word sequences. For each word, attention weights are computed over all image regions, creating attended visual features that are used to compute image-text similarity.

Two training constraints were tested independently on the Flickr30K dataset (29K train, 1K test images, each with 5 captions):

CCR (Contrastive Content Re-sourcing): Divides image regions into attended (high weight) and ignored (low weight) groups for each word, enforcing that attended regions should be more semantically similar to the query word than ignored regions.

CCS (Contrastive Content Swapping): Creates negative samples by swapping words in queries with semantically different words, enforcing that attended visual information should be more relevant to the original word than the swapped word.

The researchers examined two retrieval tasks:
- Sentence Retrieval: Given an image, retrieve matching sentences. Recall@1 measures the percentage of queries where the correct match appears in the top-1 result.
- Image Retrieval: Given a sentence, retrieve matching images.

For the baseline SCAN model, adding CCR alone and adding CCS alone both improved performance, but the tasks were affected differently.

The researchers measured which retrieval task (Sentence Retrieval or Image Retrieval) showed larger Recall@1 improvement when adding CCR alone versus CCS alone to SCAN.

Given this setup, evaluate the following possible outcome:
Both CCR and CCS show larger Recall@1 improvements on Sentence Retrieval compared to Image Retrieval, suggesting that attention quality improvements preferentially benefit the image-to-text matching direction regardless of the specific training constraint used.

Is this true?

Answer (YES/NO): NO